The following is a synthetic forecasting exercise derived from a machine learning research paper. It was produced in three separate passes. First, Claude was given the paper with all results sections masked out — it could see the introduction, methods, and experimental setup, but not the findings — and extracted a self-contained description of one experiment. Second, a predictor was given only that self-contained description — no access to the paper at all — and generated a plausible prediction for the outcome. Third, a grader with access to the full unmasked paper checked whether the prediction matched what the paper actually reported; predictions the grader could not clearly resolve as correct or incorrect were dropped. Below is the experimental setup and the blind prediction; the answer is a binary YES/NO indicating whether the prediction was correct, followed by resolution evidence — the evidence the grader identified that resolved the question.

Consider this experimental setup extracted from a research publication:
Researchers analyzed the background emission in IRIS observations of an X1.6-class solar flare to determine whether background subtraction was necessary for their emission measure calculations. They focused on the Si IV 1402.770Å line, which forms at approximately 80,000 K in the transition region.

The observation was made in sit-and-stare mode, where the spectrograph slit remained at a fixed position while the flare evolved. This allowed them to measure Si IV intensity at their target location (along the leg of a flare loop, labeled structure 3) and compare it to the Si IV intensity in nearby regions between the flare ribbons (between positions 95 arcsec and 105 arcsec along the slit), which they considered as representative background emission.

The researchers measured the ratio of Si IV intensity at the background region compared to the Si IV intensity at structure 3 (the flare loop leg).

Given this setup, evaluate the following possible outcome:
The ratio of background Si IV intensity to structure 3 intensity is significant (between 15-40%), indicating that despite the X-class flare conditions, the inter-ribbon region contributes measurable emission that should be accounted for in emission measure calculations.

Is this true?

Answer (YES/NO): NO